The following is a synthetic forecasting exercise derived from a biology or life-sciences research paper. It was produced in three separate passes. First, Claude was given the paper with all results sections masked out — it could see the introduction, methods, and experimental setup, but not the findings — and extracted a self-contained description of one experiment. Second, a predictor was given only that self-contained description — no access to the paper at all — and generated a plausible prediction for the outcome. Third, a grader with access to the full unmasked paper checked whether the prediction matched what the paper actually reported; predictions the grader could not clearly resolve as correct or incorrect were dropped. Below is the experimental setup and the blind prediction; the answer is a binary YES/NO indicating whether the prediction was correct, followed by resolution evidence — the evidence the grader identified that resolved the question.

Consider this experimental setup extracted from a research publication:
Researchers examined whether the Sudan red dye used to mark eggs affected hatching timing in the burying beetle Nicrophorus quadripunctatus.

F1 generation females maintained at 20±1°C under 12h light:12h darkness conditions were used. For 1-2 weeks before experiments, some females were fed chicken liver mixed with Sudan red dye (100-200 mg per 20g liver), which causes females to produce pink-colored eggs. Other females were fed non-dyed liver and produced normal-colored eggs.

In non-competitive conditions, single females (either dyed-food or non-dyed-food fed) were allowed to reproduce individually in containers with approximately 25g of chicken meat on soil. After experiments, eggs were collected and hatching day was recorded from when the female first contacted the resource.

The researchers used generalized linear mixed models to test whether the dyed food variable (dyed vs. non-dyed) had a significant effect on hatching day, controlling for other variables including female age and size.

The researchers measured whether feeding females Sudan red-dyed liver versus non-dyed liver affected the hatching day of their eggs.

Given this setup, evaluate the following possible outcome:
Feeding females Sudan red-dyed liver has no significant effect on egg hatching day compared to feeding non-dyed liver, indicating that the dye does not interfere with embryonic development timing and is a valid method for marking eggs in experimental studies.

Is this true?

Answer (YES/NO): YES